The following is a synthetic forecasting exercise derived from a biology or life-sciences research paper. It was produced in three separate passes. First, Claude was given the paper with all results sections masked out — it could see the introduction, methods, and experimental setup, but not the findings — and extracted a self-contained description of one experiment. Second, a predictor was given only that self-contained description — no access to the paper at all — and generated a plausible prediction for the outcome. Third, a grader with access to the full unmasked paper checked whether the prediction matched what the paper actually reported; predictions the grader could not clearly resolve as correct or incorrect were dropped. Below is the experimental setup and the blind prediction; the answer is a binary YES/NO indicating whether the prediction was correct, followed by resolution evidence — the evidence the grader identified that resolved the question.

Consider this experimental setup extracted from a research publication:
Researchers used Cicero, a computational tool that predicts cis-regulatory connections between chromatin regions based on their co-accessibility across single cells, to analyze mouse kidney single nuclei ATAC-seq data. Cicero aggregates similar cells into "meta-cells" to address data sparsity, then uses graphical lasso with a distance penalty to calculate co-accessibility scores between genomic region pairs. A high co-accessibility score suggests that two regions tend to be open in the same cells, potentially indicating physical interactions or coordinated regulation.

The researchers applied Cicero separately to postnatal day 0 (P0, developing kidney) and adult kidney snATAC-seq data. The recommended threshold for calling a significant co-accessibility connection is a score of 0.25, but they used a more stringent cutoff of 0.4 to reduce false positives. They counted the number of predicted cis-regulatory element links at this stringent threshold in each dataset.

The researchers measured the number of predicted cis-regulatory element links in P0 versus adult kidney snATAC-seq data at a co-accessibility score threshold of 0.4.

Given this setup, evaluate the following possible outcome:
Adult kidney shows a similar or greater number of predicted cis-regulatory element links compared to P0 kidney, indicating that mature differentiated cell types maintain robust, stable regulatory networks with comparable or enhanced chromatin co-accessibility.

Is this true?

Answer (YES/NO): NO